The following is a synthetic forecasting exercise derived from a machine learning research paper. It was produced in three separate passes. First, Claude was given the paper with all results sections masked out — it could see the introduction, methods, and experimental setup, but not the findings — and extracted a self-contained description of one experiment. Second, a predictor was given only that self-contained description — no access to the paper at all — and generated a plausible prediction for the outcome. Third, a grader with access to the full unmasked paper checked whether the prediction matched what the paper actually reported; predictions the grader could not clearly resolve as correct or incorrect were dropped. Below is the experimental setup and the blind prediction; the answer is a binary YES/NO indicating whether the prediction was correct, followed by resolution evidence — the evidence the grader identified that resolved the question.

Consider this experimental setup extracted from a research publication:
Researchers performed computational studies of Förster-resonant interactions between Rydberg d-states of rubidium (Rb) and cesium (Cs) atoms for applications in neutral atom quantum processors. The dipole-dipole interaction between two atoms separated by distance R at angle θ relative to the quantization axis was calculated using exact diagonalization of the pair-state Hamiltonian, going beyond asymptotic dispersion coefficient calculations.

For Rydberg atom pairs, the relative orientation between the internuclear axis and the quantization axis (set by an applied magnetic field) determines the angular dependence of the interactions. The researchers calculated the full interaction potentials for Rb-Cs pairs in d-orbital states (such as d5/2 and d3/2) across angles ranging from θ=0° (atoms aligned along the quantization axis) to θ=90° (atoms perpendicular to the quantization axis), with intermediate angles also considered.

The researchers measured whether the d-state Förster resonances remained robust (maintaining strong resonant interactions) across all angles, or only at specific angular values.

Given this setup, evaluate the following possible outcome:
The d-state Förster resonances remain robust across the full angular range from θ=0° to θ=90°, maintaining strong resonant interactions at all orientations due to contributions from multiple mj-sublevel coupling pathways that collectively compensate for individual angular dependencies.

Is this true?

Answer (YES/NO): NO